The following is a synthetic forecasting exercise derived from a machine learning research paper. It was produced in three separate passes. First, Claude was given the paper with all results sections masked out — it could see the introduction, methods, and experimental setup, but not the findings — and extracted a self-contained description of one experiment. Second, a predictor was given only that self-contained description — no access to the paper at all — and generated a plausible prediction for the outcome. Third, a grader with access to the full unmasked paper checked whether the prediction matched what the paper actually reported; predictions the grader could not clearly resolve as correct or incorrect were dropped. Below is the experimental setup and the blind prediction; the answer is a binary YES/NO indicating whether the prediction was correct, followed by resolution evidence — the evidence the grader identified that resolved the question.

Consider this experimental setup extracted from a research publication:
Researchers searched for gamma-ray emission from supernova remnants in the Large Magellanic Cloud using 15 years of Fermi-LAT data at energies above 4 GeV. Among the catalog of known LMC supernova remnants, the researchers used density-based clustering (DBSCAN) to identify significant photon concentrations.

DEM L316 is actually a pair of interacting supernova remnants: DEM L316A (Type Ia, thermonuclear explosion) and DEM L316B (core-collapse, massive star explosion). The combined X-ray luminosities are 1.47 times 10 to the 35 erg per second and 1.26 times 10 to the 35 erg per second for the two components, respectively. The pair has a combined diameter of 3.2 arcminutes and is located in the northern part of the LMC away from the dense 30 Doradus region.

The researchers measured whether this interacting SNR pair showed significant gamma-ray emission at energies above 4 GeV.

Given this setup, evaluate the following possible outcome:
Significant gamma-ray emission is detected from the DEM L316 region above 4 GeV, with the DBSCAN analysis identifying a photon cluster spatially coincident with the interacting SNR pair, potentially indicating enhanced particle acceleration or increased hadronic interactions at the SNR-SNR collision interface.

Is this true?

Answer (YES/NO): YES